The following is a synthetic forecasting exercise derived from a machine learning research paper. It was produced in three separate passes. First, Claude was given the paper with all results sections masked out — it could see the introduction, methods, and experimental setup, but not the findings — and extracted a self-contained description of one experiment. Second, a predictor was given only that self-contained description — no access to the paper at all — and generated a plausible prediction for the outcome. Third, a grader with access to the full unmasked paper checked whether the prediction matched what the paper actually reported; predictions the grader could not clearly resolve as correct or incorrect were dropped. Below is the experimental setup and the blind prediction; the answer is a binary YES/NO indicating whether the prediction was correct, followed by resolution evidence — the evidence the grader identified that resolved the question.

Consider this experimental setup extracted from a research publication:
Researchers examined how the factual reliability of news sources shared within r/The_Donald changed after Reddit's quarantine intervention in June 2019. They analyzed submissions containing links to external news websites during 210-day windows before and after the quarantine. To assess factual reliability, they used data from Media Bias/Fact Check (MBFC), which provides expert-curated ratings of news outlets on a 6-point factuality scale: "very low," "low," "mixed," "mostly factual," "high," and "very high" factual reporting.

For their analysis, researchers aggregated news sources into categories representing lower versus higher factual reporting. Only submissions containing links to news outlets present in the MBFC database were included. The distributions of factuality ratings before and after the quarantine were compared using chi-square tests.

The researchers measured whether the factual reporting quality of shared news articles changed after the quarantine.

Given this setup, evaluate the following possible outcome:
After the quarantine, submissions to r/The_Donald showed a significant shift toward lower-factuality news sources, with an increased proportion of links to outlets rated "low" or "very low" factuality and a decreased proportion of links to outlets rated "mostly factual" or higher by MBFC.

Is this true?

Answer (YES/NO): NO